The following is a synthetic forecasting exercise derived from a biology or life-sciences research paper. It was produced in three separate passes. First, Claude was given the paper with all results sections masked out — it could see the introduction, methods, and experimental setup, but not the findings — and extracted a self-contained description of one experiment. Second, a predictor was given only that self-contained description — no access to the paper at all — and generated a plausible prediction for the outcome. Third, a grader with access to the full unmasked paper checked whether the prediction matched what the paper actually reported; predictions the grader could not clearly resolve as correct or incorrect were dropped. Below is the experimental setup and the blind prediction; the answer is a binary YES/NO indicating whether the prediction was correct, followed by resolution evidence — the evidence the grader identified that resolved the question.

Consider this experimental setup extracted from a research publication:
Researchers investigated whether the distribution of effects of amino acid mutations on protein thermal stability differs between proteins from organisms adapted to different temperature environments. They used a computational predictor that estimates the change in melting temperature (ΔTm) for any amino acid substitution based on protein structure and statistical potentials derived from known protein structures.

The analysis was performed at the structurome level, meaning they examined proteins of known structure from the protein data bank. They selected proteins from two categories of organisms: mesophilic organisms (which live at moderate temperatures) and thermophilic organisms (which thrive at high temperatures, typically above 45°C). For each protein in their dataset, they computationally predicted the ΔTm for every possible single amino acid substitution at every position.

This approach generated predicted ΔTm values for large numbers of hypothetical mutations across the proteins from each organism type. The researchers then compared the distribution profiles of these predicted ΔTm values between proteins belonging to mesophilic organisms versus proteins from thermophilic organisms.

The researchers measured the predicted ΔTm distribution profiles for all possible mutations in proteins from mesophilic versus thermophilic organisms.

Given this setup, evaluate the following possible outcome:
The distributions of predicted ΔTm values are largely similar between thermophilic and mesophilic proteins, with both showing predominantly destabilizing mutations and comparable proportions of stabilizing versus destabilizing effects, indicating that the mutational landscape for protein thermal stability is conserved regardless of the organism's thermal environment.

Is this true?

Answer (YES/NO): NO